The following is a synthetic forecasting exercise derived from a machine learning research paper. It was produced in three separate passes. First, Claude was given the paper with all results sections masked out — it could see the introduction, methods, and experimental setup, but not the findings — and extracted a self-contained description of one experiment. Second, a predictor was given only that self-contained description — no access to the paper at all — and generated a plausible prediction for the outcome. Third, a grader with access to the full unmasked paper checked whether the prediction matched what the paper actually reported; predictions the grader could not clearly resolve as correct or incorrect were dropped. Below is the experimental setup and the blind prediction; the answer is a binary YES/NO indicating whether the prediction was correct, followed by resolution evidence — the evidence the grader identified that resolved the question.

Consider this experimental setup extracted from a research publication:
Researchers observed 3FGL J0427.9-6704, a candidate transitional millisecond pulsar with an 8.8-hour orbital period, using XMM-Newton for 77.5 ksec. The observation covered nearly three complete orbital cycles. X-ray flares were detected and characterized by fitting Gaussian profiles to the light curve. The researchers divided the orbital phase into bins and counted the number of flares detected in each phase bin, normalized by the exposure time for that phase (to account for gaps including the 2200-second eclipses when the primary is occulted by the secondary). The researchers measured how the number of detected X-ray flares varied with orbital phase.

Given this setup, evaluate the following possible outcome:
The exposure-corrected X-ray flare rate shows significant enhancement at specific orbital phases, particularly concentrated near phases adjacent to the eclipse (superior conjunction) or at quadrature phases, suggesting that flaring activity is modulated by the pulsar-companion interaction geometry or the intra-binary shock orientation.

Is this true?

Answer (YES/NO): NO